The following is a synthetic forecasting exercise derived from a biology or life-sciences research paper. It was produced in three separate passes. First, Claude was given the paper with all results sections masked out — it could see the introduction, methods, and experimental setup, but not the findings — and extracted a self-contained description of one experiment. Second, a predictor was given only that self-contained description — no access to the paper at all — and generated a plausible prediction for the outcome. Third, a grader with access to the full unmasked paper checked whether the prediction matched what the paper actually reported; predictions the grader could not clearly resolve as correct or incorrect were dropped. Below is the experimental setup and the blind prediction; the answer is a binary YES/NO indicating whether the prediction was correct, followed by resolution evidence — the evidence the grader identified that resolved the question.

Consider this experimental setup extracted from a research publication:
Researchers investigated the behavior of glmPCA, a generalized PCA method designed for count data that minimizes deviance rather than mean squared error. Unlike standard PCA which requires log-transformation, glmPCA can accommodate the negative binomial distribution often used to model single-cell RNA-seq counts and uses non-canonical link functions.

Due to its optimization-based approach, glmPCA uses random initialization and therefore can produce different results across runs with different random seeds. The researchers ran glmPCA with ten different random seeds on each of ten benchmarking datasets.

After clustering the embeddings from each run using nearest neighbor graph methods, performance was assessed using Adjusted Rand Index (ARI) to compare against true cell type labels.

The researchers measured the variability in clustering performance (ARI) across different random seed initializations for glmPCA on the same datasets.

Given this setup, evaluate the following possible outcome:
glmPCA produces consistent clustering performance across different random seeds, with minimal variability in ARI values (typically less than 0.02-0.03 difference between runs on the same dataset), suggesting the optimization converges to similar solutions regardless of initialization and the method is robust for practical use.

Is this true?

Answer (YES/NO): NO